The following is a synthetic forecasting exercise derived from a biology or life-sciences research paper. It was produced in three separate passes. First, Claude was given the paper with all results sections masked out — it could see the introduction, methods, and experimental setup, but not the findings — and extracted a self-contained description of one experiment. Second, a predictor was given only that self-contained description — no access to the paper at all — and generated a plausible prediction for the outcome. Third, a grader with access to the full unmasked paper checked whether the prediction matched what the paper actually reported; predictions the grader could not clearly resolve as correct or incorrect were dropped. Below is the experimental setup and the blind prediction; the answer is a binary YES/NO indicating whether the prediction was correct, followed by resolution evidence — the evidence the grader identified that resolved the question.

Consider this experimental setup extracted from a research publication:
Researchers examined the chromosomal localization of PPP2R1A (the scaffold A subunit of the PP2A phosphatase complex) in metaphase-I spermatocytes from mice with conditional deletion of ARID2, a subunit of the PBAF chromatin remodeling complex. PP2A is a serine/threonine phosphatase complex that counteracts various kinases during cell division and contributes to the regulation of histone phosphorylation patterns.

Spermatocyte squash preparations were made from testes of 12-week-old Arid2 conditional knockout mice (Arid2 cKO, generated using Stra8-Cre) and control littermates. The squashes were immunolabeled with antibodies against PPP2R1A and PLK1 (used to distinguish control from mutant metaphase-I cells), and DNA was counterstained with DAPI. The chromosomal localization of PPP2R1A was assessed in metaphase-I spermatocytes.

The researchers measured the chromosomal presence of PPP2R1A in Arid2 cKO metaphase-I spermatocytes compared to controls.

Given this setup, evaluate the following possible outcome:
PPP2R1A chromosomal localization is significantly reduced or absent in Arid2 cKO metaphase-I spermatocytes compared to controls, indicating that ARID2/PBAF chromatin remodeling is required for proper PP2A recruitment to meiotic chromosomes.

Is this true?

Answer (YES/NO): YES